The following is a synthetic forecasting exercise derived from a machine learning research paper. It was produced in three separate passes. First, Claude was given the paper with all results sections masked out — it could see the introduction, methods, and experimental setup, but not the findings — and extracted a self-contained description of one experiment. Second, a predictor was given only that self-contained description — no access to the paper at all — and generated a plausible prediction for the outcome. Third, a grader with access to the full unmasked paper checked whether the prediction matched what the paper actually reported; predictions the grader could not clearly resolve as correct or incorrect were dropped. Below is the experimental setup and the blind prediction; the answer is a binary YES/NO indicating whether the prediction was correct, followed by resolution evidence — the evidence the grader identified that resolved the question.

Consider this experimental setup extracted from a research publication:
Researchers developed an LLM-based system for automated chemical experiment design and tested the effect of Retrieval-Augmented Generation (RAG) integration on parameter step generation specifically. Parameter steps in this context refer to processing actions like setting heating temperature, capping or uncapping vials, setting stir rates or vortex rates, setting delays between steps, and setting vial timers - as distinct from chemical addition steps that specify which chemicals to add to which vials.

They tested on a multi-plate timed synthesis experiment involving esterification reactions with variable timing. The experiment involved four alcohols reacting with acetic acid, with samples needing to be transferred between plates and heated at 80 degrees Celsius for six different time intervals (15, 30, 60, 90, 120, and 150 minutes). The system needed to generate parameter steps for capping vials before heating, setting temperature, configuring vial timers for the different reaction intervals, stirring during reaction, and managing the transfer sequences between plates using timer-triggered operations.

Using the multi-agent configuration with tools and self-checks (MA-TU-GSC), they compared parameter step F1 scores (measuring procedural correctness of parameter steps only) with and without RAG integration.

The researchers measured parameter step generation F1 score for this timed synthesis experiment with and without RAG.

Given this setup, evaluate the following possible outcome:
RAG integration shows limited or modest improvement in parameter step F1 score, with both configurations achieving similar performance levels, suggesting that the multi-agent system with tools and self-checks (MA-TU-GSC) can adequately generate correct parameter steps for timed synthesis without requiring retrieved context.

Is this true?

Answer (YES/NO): NO